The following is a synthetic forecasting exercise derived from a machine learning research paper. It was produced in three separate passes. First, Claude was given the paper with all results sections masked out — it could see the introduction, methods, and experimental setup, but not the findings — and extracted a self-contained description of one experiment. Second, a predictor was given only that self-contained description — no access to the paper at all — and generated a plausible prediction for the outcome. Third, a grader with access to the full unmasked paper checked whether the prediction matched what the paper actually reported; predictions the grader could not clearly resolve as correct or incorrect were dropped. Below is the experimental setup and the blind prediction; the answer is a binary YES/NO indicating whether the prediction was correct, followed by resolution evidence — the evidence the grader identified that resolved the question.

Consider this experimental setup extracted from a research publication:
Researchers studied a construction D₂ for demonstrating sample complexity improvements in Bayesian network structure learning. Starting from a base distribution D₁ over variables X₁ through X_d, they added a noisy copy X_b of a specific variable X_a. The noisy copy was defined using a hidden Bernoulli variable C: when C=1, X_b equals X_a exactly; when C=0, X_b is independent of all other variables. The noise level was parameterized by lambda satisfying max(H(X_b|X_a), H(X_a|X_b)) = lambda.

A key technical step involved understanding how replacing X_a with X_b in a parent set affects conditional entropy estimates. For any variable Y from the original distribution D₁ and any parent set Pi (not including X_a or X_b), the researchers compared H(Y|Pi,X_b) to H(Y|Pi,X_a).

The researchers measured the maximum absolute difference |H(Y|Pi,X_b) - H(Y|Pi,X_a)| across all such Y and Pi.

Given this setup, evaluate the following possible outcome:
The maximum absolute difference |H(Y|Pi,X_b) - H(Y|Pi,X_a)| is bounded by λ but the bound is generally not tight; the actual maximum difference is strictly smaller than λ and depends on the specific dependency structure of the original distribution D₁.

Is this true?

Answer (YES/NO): NO